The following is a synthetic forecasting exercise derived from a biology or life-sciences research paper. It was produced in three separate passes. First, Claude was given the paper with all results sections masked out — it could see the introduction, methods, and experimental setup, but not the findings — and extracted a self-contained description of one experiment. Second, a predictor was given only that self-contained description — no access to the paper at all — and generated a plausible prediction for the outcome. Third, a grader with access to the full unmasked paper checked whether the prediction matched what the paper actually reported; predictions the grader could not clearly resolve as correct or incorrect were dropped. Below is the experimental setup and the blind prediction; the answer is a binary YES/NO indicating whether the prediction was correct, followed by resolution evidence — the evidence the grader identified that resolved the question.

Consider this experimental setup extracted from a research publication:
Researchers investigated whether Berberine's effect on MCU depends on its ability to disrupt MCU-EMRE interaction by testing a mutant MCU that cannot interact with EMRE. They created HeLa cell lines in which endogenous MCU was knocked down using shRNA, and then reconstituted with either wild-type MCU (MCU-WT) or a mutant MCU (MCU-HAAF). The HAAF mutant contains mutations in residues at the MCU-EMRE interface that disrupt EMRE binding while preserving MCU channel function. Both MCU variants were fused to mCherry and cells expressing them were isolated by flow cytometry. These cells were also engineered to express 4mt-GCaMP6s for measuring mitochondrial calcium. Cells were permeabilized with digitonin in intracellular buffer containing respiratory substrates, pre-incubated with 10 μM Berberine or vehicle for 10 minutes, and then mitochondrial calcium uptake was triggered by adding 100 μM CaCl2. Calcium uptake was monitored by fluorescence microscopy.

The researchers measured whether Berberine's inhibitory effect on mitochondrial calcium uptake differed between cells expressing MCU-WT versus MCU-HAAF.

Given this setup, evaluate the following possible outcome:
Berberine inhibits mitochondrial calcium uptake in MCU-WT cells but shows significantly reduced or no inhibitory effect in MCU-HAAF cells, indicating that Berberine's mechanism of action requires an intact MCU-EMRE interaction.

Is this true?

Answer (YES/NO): NO